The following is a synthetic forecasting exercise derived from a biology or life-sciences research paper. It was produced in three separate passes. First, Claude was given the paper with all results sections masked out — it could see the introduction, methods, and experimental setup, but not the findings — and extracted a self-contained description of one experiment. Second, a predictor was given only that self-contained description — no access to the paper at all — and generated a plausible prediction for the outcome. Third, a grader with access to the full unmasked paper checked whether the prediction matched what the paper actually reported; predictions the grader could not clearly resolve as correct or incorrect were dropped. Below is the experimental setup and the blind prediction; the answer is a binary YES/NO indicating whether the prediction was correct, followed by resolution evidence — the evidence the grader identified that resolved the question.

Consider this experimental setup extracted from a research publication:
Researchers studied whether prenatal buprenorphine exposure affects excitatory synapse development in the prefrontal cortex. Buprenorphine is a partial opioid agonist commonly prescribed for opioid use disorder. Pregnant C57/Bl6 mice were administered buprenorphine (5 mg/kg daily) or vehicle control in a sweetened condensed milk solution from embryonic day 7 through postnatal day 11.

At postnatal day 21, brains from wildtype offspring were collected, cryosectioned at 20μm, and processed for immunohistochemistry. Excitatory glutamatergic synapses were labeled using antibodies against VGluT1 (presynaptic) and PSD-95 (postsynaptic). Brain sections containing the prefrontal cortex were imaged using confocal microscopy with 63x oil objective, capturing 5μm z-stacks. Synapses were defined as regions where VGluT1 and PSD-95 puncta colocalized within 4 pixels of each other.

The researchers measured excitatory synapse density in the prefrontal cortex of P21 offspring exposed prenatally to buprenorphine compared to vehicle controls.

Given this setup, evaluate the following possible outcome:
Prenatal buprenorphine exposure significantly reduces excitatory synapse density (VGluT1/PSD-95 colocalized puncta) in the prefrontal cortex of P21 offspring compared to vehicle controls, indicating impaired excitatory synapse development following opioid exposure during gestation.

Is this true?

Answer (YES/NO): NO